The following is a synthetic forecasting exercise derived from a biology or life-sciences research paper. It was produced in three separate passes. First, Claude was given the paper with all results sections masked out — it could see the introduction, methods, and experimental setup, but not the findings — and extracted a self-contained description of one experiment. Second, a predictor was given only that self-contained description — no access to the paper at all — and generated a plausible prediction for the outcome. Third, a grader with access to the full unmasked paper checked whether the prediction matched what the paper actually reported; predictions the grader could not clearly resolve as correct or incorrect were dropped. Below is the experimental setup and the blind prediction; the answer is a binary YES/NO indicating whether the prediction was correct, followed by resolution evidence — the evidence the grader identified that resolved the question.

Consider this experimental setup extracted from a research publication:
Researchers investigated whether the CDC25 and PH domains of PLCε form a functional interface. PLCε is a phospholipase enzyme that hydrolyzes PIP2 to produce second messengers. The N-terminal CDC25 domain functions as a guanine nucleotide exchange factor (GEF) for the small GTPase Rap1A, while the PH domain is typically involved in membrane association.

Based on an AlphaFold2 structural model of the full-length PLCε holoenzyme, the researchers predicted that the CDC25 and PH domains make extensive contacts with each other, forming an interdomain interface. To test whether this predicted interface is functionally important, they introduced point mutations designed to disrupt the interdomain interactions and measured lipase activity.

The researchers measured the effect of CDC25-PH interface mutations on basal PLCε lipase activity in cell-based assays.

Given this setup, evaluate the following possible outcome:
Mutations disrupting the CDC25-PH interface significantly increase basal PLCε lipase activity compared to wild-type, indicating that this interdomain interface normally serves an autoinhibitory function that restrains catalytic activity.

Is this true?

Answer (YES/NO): NO